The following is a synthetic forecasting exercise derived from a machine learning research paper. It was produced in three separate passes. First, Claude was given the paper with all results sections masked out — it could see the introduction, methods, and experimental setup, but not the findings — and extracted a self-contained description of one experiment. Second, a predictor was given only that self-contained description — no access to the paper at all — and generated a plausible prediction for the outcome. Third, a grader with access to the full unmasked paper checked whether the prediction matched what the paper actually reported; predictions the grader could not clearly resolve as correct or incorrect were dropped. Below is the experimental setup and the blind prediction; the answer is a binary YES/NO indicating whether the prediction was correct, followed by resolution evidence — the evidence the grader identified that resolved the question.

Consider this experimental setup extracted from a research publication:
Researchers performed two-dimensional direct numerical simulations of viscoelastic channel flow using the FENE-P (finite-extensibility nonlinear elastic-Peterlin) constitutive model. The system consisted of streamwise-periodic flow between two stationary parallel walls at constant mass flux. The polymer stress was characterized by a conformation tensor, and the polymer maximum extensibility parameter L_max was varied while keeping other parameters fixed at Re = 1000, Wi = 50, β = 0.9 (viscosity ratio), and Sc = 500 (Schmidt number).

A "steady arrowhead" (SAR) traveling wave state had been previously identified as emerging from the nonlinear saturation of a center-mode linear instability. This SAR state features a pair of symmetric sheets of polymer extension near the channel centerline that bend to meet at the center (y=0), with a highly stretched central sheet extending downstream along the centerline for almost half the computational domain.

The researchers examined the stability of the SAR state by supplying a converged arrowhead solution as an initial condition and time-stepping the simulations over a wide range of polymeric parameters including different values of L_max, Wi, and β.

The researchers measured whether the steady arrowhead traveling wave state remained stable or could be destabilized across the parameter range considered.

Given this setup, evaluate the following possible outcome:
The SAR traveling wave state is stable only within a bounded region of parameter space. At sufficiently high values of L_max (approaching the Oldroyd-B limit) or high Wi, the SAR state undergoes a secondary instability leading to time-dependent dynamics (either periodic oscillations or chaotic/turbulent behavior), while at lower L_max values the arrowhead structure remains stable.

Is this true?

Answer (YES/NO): NO